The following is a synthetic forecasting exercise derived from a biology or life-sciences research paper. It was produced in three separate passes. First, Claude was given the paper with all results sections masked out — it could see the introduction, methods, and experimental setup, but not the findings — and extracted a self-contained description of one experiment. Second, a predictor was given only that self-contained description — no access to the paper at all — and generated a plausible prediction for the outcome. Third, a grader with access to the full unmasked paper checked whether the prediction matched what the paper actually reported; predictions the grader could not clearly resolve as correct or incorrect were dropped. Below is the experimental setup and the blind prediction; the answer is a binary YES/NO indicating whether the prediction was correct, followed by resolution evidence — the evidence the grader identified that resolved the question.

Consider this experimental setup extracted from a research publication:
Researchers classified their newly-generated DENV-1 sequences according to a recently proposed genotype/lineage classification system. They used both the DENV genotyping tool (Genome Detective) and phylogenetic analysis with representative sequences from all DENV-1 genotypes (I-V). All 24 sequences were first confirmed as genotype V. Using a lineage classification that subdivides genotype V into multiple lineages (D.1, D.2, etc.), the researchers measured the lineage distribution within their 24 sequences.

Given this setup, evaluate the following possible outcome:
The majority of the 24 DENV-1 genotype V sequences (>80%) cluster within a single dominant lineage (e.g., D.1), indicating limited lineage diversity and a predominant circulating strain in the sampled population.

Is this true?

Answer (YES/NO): YES